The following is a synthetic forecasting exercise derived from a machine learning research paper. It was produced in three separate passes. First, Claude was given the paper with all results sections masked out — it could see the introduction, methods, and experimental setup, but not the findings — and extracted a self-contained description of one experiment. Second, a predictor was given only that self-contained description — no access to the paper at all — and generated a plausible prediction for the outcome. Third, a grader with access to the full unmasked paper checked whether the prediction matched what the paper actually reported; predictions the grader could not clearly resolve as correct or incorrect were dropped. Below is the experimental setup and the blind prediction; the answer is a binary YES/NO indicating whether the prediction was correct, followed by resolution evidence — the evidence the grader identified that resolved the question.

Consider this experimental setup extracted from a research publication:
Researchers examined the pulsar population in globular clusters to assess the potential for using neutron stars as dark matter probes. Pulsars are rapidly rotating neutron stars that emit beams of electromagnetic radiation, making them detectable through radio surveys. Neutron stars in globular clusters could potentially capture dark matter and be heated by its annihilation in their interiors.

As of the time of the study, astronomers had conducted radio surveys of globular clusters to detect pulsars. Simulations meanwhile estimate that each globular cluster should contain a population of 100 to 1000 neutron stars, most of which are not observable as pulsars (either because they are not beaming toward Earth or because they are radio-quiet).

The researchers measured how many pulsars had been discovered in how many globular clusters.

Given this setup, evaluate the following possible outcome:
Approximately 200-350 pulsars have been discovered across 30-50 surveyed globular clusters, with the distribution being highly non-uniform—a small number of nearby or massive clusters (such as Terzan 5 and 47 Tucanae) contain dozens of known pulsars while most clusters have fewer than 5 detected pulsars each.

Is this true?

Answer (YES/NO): YES